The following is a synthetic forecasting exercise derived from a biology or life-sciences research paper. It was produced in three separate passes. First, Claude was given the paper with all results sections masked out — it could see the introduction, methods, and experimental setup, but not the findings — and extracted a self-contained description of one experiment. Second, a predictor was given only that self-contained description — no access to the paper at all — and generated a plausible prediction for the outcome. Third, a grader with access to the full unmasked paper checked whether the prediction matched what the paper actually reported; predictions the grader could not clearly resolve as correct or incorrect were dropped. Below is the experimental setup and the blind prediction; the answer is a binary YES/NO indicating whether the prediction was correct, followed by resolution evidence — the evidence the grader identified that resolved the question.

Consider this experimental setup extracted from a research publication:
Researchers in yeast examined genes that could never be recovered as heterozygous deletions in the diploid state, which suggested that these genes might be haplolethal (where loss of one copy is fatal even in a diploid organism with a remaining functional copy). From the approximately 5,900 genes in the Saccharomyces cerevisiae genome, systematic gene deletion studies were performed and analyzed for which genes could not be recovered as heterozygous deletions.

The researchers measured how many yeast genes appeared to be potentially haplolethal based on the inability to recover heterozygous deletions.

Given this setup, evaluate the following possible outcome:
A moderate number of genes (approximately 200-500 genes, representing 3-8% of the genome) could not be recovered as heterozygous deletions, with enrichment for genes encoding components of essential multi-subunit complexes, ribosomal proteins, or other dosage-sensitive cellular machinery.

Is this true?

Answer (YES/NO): NO